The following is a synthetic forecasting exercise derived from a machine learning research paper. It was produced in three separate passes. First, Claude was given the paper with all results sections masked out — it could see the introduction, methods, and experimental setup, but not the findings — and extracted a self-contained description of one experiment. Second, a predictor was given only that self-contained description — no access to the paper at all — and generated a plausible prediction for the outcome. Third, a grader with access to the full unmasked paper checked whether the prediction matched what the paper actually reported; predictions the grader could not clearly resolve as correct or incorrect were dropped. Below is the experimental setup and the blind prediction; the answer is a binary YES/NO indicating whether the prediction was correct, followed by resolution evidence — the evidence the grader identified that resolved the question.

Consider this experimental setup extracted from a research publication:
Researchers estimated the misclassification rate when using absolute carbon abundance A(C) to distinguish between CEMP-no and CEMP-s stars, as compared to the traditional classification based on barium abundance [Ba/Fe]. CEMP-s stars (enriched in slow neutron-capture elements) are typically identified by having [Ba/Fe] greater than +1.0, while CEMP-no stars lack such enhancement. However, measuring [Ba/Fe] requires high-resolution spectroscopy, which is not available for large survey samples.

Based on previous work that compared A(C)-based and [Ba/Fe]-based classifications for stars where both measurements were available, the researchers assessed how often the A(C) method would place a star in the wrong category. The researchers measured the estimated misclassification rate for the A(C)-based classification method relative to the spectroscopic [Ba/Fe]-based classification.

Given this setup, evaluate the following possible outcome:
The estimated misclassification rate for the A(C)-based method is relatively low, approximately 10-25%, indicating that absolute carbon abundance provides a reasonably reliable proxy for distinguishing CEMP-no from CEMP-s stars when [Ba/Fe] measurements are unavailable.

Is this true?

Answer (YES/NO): NO